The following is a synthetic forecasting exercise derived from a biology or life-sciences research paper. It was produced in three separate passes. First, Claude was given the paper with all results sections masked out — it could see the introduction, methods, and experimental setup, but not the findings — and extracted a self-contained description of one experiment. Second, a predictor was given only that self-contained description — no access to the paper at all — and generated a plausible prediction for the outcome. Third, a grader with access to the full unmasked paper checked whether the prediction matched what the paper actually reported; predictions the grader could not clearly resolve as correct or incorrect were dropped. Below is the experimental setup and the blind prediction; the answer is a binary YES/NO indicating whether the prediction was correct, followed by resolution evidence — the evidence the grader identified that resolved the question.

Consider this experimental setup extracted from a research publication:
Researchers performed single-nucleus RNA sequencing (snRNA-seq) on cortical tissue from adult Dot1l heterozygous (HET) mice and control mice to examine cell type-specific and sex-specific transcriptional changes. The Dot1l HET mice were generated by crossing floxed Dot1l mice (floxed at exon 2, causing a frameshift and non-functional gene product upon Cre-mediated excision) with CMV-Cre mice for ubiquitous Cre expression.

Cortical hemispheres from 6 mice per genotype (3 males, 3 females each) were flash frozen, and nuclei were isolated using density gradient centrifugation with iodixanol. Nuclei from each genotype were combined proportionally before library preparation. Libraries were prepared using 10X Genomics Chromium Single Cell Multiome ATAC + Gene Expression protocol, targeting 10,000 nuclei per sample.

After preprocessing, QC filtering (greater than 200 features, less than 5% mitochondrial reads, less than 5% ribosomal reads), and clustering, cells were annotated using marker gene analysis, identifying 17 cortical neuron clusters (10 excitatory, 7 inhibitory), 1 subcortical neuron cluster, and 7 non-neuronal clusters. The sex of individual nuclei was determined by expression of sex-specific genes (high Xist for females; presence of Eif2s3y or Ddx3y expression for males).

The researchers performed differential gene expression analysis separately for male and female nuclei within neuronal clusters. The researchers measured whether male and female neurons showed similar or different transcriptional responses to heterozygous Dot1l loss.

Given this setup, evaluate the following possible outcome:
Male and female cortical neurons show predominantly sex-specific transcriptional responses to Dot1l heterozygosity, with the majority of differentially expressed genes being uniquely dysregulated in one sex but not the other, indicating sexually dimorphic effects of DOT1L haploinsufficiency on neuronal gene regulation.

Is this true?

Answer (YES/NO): NO